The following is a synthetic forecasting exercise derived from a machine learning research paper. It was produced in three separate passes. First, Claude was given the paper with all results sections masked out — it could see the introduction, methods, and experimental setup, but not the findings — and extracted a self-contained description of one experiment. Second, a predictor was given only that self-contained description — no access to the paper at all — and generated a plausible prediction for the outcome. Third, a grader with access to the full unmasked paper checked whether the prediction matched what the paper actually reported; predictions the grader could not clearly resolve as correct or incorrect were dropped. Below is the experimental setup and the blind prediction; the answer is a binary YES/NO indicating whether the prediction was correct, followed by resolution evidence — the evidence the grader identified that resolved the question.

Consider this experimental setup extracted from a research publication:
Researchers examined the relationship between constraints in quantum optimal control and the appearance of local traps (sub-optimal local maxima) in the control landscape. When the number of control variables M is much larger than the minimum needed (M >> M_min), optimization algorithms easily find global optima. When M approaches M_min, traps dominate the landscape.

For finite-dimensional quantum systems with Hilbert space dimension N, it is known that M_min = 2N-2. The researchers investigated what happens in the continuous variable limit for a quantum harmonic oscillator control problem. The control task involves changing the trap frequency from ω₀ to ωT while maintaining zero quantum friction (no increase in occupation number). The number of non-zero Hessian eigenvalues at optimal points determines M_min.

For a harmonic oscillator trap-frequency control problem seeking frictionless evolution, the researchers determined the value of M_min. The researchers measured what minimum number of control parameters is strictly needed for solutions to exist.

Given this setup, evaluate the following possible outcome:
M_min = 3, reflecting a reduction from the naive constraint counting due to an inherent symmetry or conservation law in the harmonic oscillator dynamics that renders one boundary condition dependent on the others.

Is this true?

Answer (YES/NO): NO